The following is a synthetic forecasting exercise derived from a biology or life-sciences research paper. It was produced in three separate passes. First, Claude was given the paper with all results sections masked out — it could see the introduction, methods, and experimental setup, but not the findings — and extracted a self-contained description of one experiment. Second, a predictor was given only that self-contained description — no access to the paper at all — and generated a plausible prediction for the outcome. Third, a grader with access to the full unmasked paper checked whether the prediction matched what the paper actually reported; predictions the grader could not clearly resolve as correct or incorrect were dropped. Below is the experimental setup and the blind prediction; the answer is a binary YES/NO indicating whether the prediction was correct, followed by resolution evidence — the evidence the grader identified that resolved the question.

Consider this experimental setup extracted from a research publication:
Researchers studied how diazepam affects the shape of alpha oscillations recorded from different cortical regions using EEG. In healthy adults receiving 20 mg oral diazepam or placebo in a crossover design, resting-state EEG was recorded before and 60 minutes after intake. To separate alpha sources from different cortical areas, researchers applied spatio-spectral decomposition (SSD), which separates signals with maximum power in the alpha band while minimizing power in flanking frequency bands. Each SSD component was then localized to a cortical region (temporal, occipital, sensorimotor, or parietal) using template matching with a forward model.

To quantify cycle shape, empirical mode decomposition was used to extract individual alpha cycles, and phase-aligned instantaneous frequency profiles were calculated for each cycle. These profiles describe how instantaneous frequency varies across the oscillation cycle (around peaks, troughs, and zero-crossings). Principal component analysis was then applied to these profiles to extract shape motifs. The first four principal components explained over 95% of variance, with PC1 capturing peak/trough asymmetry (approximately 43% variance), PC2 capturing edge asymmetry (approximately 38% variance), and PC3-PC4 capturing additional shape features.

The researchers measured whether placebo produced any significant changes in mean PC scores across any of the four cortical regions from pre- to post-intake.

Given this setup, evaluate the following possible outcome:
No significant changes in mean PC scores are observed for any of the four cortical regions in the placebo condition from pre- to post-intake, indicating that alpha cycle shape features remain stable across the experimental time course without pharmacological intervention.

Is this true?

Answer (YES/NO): YES